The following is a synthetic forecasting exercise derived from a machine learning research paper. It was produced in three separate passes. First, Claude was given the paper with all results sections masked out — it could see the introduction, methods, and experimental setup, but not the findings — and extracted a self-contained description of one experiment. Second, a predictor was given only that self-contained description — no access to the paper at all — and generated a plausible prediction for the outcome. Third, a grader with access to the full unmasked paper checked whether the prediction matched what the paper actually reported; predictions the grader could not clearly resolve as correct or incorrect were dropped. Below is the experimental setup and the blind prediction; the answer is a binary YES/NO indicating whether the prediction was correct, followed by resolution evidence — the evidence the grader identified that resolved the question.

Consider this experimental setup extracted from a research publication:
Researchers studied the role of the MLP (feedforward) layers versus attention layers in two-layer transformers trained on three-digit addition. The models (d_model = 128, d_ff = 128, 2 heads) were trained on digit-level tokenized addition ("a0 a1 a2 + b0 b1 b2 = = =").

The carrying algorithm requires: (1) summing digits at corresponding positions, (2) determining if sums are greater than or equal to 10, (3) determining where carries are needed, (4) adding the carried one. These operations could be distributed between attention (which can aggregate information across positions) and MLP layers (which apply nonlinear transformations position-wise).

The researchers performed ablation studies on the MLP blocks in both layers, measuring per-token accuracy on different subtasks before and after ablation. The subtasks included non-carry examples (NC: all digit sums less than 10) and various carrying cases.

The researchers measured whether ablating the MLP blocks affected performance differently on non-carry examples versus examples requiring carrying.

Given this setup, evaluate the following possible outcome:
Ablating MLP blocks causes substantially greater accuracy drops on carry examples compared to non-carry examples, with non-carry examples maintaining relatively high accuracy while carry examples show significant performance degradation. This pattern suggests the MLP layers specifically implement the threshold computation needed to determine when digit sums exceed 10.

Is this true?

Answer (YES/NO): NO